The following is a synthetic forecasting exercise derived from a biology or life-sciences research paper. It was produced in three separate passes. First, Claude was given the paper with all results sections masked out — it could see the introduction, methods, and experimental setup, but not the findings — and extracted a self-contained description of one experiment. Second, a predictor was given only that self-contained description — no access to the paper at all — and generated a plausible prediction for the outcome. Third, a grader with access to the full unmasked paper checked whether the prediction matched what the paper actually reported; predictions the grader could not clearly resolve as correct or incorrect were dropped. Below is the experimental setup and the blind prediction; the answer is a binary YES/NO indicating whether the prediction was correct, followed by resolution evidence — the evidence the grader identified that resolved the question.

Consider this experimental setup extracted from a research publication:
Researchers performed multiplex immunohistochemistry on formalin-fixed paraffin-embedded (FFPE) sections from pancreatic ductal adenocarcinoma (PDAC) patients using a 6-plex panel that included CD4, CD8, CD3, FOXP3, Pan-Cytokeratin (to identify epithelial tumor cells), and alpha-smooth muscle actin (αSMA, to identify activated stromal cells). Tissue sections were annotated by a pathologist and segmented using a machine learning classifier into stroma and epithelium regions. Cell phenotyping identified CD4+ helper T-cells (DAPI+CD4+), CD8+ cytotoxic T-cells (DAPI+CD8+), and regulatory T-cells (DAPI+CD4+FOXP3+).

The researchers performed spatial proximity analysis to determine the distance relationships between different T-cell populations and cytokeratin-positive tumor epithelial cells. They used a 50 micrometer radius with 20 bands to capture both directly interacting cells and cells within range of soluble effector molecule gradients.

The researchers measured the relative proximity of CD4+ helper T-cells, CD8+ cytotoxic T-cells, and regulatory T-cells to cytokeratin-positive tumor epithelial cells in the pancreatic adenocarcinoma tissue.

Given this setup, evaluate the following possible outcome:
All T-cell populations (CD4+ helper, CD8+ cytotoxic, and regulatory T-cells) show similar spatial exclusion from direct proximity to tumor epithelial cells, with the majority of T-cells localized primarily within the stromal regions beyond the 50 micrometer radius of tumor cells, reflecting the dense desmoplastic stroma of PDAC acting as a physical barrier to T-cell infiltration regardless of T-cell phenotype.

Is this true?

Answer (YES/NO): NO